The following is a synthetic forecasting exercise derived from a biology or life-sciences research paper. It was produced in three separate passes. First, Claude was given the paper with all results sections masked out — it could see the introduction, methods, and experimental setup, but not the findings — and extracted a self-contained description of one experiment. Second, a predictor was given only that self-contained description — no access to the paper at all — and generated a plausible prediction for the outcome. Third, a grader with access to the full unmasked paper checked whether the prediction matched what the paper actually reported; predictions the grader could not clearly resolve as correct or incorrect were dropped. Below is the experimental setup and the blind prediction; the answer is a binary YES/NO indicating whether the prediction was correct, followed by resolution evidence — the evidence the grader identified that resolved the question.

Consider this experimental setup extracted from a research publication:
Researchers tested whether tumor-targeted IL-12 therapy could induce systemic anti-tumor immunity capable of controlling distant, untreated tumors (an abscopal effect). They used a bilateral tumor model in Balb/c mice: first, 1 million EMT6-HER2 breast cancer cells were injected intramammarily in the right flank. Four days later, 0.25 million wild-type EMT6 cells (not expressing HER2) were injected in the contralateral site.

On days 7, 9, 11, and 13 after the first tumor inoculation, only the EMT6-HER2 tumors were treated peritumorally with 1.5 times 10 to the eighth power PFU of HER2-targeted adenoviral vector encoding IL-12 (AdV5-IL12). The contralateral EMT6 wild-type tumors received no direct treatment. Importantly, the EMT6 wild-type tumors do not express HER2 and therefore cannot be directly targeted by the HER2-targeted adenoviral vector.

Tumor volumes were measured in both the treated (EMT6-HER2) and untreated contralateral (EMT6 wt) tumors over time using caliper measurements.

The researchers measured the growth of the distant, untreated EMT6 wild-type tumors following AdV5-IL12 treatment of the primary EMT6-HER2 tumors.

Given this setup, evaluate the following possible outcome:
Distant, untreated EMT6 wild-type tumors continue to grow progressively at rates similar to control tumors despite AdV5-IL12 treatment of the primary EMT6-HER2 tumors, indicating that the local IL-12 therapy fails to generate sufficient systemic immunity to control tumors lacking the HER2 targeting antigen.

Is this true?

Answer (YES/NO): NO